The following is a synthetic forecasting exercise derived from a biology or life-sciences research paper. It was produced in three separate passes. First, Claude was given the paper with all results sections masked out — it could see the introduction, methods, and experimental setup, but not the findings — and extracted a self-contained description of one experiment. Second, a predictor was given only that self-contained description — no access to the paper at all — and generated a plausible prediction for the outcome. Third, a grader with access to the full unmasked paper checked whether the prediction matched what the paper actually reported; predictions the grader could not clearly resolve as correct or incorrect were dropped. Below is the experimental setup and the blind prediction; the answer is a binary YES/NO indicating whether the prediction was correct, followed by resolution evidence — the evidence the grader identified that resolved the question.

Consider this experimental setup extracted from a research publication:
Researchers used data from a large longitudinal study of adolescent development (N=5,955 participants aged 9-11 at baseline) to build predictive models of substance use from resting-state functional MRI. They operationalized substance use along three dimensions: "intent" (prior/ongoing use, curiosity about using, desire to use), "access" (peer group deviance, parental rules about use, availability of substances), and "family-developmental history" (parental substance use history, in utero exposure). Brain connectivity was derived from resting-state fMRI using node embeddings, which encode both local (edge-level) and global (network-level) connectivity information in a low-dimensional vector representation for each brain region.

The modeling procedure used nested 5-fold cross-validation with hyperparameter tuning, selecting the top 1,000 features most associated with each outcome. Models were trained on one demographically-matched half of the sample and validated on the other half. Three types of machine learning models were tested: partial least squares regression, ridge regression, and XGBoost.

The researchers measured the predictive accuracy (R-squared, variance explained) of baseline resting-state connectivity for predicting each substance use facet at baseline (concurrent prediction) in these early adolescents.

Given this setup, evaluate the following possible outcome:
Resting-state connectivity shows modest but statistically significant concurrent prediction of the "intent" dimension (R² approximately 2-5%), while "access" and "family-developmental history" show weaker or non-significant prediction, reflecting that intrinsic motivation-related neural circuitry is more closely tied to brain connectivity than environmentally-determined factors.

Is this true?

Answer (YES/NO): NO